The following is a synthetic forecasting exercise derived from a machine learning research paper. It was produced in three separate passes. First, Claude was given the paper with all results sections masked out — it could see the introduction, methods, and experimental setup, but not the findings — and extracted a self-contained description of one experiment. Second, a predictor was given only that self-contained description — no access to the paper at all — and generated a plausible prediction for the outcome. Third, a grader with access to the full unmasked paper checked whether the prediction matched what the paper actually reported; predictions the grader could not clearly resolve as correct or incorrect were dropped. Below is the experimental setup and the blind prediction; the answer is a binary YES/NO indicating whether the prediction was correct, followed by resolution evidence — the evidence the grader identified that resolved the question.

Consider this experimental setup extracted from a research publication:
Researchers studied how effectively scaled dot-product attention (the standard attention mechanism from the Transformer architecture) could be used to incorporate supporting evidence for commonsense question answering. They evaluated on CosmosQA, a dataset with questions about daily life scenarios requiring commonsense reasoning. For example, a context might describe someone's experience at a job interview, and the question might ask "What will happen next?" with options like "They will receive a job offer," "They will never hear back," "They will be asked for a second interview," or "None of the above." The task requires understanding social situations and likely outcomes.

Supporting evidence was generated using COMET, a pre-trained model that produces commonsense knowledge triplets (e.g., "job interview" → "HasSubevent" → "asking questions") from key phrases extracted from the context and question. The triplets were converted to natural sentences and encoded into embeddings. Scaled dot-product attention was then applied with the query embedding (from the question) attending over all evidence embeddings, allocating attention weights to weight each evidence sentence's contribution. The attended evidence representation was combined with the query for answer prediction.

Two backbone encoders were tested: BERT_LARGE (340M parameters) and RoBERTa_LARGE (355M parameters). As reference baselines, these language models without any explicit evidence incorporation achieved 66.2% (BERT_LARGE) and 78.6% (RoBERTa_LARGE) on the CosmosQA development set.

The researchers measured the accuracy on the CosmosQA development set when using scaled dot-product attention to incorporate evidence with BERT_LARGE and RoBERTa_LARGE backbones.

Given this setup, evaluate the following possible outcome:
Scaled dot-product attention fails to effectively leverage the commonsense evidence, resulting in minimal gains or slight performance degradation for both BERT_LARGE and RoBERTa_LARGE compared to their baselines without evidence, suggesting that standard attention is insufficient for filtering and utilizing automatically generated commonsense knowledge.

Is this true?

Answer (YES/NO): NO